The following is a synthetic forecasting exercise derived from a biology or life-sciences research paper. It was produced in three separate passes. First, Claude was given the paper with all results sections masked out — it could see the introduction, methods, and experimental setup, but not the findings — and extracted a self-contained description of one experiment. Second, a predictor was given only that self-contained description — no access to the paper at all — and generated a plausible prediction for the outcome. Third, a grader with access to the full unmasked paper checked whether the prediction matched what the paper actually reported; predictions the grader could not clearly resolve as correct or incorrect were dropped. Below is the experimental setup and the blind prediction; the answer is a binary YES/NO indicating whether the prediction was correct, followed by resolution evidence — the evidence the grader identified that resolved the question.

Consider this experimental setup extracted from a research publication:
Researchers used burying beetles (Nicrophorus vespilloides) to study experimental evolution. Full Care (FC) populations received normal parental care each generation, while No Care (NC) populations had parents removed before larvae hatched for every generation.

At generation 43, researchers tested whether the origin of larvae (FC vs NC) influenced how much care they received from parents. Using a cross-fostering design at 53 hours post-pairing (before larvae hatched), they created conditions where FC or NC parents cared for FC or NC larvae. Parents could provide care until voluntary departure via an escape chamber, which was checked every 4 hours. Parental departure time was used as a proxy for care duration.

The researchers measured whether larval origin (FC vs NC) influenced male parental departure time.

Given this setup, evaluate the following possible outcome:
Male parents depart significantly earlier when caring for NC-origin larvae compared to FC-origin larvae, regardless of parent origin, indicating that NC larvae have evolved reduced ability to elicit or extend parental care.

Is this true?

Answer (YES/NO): NO